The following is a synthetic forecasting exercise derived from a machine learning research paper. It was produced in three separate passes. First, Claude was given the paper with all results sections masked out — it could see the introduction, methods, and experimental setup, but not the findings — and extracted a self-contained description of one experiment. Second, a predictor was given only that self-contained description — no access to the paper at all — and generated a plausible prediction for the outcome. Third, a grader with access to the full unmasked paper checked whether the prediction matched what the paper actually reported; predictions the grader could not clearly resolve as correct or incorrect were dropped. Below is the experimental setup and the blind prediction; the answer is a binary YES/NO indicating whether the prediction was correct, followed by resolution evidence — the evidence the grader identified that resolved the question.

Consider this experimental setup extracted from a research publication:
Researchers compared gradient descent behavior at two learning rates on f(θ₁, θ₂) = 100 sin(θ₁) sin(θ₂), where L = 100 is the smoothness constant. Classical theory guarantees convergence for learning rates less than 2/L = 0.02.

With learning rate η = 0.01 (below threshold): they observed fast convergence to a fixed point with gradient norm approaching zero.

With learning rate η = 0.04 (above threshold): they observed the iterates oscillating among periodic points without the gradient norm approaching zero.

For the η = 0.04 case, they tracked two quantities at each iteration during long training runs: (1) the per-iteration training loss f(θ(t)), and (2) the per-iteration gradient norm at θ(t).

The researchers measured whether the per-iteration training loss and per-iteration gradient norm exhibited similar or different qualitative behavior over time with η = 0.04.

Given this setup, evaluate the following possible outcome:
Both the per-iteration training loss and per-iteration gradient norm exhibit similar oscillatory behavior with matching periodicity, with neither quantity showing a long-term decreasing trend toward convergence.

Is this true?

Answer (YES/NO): YES